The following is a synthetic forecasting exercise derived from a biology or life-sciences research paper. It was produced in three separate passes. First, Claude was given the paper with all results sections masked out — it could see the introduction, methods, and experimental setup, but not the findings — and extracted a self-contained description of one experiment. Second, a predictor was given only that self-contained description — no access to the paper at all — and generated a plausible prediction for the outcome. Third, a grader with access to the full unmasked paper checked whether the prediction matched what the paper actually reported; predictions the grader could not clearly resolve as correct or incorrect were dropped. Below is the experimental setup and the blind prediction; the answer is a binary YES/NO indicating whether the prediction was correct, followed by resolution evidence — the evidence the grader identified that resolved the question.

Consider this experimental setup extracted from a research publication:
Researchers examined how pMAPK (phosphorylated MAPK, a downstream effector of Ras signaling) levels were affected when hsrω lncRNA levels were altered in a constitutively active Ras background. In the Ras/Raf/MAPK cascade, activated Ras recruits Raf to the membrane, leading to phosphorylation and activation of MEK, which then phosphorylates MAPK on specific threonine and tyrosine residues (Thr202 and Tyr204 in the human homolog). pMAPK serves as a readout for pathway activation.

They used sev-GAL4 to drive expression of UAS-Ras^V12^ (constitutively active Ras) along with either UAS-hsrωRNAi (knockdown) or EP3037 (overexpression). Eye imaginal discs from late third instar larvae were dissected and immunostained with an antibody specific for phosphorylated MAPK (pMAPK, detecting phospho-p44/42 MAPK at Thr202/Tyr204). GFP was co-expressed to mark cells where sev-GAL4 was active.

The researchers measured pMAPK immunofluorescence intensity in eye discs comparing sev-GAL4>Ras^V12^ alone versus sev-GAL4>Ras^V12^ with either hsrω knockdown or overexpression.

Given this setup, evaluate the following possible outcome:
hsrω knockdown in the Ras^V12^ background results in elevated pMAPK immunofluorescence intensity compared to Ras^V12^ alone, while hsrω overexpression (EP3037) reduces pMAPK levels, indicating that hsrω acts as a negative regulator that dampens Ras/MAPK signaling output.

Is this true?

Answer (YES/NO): NO